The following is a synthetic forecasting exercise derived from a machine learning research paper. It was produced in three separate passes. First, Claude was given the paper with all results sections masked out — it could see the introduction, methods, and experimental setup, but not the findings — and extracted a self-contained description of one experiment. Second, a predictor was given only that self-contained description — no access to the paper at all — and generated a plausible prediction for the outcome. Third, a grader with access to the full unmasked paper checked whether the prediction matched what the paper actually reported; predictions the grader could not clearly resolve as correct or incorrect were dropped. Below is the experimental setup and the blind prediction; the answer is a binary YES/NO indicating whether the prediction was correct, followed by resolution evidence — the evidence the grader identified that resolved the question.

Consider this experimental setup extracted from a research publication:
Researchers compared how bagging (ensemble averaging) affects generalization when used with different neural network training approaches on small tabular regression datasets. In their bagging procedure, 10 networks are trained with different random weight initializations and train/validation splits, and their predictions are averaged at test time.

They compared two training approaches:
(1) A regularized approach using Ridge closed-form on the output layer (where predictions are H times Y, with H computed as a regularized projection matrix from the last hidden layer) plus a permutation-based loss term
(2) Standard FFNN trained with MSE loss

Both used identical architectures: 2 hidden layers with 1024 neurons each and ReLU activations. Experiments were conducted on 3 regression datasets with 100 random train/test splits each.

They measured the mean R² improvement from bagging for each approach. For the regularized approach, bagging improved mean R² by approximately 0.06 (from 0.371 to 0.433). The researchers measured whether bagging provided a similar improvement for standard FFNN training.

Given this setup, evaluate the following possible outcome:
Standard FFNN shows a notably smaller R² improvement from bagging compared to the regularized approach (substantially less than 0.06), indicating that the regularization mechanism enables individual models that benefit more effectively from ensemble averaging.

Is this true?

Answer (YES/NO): YES